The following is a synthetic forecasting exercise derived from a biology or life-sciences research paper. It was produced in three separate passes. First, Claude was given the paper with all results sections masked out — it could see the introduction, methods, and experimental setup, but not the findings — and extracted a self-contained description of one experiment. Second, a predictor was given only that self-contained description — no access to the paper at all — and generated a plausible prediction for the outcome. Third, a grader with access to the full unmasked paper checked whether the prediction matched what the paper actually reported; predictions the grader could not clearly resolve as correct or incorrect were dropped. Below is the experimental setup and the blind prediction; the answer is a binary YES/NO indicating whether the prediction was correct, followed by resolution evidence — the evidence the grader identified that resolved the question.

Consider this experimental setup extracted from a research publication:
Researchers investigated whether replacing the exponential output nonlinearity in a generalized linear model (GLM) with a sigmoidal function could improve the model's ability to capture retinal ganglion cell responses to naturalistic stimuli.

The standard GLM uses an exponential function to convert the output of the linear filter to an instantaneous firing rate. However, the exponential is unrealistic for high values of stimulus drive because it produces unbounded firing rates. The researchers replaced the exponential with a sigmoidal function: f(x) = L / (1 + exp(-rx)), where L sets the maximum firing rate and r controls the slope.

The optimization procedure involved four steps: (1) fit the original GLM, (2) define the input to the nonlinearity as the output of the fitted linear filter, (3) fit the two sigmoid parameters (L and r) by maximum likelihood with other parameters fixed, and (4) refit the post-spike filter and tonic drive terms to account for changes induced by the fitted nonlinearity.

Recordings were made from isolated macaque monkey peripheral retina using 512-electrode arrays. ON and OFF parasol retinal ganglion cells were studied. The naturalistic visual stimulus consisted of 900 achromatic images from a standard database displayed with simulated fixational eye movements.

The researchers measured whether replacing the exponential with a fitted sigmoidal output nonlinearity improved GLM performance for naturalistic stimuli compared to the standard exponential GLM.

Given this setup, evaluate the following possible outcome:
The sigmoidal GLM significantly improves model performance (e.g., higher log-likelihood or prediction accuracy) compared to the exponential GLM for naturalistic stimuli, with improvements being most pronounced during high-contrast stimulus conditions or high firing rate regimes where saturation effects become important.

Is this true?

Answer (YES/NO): NO